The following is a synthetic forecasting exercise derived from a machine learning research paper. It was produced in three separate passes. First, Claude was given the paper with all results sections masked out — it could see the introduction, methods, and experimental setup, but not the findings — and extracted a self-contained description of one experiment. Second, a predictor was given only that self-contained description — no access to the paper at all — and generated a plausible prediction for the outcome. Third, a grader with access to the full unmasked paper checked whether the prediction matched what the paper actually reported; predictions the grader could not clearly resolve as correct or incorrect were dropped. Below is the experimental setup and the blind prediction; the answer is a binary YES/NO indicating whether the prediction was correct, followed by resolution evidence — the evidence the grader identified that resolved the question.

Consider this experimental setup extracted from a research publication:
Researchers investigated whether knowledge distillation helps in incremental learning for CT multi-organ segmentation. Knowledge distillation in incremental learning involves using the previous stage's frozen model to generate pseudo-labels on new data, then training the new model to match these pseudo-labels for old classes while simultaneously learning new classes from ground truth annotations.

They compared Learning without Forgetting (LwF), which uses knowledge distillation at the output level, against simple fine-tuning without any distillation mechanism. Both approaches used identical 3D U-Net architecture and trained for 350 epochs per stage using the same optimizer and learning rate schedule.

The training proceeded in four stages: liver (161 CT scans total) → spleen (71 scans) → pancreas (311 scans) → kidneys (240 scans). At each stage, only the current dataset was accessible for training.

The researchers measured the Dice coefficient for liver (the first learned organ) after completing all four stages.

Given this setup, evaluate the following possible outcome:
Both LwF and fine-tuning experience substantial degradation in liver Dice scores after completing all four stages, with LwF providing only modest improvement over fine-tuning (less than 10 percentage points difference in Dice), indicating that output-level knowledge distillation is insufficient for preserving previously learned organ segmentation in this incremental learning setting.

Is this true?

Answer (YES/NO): YES